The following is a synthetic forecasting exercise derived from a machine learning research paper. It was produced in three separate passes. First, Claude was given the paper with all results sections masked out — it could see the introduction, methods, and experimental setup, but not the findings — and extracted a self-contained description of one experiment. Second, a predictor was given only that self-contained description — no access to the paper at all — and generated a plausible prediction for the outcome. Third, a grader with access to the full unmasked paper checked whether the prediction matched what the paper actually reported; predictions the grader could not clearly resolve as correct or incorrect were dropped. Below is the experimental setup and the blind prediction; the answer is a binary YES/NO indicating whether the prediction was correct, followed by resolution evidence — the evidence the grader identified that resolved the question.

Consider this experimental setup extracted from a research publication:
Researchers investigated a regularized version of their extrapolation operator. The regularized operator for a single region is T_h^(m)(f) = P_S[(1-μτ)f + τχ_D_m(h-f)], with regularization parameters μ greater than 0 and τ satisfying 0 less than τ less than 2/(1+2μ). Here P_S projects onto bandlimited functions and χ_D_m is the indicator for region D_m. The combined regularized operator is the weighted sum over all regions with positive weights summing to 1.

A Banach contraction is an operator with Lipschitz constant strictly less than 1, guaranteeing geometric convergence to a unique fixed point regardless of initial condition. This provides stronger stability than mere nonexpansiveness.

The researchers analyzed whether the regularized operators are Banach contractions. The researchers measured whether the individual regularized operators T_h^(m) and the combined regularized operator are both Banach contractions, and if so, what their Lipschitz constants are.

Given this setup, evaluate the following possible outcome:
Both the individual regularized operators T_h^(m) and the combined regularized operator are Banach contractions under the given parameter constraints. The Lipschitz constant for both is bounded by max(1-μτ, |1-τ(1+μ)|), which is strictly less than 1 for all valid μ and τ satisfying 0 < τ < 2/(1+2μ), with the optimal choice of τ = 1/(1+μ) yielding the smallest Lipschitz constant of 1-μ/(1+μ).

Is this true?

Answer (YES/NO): NO